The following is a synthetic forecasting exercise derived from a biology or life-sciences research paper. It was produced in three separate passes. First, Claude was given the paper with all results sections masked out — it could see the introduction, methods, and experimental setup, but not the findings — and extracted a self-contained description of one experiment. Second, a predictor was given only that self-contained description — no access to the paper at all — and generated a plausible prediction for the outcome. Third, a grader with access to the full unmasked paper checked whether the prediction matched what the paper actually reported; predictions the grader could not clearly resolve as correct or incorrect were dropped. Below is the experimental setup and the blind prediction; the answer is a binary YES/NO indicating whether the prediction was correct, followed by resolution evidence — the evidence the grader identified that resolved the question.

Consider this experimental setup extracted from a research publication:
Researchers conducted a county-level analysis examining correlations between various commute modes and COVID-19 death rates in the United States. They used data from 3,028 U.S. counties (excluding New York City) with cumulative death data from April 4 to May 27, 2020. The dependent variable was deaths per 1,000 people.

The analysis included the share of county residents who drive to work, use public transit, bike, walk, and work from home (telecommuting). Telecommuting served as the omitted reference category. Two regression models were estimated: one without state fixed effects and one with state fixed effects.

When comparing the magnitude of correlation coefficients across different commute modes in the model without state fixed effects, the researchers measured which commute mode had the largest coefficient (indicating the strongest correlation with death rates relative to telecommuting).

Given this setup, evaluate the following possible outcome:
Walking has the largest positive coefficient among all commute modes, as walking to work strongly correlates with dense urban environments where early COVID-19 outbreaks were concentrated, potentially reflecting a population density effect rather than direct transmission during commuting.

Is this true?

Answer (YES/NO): NO